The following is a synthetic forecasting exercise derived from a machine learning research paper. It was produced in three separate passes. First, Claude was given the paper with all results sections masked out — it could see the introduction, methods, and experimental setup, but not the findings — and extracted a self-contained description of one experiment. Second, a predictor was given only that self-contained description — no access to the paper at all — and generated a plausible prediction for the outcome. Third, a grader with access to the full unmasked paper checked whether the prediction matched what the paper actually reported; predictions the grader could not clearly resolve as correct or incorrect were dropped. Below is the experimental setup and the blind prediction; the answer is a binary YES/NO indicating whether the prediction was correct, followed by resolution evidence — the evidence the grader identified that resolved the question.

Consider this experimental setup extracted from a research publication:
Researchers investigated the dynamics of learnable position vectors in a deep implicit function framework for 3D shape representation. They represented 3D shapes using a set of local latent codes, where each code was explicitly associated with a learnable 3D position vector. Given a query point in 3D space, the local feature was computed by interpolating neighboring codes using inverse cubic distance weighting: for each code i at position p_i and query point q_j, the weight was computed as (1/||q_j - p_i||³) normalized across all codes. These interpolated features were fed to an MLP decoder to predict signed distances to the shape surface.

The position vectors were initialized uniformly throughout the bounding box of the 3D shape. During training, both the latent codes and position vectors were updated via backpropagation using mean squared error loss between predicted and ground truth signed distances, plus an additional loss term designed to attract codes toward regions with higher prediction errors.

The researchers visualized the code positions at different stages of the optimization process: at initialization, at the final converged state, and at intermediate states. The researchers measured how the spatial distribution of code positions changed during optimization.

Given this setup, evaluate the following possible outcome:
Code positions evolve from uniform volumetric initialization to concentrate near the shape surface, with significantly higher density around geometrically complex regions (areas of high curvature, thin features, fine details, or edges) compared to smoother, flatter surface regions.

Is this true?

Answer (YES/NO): YES